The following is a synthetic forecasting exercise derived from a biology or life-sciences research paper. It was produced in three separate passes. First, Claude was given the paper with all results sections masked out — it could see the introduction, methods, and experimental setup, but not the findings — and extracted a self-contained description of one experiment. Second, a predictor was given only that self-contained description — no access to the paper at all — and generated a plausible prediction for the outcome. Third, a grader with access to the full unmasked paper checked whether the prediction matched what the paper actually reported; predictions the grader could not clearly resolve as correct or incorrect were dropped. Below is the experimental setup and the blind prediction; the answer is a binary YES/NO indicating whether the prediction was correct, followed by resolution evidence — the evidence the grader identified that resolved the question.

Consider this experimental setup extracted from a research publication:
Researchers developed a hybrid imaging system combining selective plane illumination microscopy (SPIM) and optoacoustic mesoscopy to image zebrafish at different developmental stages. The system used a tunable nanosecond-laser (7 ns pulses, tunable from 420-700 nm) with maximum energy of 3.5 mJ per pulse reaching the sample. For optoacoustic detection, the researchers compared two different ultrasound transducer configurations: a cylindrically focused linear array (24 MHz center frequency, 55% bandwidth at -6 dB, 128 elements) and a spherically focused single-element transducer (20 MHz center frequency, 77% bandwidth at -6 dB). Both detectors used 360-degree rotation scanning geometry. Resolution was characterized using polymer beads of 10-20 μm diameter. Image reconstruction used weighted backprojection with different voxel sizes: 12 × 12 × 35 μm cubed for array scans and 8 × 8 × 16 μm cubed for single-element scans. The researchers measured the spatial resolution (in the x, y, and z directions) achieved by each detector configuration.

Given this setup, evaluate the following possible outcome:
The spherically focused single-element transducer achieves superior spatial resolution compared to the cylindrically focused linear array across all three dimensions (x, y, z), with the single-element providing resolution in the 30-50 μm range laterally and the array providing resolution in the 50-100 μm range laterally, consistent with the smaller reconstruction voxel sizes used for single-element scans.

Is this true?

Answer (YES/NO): NO